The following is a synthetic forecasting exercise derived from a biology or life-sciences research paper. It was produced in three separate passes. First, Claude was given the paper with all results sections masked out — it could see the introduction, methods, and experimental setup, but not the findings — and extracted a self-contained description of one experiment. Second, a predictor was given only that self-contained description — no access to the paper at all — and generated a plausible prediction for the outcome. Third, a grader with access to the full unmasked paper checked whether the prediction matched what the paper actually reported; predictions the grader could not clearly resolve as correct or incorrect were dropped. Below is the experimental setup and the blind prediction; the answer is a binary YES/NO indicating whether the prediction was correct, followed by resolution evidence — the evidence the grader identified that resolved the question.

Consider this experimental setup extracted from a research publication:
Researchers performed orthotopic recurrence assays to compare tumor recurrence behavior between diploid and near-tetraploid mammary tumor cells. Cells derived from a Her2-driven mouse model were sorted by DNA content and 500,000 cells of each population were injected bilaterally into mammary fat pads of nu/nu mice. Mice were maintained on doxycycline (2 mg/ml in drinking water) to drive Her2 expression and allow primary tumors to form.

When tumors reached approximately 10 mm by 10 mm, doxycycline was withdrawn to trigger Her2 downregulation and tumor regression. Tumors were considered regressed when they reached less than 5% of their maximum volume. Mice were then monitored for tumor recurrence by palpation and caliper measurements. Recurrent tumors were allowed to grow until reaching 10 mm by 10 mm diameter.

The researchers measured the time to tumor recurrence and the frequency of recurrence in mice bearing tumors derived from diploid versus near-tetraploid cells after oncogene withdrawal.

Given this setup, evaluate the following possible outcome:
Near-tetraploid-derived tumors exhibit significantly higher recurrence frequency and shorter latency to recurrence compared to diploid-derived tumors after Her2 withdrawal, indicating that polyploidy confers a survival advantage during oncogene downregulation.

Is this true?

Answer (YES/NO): NO